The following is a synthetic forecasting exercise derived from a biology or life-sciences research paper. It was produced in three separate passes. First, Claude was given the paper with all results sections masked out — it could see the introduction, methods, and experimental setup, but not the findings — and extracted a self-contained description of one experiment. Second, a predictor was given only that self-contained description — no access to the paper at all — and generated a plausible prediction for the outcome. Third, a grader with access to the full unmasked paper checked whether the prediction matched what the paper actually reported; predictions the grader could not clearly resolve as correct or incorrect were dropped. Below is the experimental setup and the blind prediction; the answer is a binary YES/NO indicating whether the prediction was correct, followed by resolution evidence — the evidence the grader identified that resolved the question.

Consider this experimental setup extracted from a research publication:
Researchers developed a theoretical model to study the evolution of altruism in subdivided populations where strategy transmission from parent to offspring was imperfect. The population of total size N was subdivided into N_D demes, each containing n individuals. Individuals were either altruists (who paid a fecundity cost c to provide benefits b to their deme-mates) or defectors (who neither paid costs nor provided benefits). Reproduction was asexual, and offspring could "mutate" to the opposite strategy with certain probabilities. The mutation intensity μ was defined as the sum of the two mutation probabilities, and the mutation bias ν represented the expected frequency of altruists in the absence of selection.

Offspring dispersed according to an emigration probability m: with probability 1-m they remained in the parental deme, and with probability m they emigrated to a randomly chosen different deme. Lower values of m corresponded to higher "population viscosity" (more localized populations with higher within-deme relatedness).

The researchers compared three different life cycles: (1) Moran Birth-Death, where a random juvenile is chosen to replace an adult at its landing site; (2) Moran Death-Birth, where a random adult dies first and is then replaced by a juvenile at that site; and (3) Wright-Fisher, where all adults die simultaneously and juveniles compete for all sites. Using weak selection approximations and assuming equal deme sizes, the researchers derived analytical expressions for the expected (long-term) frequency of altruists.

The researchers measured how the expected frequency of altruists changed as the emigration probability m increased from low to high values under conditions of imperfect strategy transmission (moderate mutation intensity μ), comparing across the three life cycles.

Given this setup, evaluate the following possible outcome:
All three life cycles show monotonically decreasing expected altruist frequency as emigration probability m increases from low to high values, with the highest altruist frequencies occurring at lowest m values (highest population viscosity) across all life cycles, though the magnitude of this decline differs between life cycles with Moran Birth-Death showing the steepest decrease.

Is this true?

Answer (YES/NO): NO